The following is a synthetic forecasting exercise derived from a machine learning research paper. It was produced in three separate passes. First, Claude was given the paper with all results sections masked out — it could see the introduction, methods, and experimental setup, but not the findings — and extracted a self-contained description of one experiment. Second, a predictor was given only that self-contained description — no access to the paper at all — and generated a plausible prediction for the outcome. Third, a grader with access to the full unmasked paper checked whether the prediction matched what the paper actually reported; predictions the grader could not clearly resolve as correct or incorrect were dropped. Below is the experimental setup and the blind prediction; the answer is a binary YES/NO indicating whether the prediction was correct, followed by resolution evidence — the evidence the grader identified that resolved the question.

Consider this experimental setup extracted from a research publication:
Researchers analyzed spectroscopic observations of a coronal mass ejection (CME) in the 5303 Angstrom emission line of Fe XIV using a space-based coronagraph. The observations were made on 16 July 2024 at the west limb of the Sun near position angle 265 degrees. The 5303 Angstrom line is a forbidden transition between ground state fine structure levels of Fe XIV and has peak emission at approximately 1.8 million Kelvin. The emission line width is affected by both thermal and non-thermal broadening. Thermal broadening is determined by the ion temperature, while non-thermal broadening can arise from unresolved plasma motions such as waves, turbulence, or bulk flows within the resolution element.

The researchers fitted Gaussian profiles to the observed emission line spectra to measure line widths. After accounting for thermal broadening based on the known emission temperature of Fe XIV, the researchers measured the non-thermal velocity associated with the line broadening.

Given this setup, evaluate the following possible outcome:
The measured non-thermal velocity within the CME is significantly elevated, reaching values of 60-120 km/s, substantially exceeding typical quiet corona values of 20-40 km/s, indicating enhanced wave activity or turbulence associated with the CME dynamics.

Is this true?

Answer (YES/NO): NO